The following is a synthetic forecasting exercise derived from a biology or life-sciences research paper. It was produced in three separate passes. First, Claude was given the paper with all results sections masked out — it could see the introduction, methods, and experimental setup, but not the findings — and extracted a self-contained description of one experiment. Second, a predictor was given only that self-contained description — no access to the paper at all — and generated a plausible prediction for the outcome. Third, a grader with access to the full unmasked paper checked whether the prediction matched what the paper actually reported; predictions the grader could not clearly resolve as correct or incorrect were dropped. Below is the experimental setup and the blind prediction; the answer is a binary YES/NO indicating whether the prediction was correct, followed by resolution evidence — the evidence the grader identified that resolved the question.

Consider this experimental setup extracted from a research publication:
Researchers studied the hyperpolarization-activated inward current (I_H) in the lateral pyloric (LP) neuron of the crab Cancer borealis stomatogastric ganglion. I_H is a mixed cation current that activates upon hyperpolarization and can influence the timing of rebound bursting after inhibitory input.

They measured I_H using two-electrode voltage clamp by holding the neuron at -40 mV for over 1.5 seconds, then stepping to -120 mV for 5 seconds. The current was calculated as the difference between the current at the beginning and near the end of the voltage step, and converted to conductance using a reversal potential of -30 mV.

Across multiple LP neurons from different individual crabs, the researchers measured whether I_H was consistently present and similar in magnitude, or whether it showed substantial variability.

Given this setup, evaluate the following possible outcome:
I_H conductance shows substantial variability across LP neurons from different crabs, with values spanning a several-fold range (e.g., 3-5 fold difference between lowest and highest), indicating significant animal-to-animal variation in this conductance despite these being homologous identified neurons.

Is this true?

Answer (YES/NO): YES